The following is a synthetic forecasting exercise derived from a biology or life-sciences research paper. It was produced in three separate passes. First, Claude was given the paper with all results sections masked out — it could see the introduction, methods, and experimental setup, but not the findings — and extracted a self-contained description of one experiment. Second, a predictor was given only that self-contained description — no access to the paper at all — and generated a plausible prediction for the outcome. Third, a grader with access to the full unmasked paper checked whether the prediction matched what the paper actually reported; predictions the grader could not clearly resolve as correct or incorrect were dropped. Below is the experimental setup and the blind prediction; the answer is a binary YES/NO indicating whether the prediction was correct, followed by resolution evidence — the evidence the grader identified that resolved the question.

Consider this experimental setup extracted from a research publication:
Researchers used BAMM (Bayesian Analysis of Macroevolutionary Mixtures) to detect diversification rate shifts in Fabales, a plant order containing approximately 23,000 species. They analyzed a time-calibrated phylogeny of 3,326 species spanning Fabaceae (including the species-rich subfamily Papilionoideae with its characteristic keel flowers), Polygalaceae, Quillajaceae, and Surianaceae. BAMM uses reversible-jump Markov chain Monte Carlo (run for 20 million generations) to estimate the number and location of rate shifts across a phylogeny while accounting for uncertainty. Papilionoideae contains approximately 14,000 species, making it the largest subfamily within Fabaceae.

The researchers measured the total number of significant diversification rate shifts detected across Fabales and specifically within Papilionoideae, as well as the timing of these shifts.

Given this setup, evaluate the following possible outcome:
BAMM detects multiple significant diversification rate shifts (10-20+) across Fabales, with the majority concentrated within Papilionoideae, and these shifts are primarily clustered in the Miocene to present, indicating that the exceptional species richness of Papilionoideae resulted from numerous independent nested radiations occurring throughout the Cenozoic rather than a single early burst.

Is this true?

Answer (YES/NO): YES